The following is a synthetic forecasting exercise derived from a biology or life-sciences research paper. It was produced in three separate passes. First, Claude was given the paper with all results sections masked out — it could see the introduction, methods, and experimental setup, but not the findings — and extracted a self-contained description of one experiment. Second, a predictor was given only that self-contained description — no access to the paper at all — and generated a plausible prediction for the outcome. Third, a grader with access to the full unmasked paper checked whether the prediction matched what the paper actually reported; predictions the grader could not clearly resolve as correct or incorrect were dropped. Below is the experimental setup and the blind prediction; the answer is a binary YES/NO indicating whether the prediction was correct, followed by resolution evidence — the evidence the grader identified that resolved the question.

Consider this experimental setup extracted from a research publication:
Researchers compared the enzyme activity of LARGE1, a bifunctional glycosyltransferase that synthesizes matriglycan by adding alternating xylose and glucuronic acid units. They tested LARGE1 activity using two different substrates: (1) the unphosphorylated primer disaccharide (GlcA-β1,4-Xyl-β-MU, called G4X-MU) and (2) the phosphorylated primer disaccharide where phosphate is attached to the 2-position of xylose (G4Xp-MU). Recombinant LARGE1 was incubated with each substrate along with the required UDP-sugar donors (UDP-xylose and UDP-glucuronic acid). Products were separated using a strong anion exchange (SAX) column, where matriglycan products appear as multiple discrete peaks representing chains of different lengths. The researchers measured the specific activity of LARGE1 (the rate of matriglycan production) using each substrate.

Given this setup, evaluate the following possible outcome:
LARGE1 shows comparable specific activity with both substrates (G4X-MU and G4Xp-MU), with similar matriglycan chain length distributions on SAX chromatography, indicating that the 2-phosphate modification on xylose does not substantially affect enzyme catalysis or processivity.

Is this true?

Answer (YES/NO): NO